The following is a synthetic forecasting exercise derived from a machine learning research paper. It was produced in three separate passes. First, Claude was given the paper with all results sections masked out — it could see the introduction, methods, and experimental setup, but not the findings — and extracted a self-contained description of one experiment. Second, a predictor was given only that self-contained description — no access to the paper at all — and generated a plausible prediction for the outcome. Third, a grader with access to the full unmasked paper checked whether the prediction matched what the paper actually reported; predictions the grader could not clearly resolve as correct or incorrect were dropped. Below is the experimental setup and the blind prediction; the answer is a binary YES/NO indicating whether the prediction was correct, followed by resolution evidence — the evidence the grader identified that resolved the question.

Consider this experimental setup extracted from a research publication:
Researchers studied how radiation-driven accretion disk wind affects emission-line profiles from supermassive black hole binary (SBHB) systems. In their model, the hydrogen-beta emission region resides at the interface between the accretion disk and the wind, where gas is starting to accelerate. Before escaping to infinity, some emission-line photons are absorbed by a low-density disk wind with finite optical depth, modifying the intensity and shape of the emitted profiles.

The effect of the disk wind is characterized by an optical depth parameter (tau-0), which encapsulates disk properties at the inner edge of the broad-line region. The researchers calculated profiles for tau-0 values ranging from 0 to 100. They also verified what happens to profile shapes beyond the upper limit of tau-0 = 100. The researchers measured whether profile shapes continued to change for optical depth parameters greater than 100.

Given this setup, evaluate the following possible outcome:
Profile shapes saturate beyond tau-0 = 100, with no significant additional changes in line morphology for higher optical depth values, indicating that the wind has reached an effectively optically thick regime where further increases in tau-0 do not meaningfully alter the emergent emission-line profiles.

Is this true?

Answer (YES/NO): YES